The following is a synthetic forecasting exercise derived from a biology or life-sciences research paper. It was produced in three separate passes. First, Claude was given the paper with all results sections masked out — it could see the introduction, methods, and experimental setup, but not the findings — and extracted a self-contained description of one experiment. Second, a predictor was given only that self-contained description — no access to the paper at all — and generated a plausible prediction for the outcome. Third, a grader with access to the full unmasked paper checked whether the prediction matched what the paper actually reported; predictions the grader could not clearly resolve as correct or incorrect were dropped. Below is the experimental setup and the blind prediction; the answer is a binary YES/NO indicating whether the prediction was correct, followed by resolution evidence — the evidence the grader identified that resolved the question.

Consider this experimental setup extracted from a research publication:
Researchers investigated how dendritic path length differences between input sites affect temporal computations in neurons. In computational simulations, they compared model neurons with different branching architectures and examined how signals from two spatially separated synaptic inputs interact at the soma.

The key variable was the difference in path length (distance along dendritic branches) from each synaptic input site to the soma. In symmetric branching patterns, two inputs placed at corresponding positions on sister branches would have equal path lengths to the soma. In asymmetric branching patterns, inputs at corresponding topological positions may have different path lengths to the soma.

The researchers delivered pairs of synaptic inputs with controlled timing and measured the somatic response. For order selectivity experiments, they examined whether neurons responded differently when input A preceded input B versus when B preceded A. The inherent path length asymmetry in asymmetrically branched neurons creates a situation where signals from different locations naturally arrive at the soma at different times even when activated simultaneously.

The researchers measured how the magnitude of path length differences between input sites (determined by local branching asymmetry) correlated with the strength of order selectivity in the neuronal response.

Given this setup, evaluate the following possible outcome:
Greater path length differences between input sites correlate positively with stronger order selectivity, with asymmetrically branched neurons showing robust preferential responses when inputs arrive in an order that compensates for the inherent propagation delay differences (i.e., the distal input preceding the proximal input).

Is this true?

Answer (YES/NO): NO